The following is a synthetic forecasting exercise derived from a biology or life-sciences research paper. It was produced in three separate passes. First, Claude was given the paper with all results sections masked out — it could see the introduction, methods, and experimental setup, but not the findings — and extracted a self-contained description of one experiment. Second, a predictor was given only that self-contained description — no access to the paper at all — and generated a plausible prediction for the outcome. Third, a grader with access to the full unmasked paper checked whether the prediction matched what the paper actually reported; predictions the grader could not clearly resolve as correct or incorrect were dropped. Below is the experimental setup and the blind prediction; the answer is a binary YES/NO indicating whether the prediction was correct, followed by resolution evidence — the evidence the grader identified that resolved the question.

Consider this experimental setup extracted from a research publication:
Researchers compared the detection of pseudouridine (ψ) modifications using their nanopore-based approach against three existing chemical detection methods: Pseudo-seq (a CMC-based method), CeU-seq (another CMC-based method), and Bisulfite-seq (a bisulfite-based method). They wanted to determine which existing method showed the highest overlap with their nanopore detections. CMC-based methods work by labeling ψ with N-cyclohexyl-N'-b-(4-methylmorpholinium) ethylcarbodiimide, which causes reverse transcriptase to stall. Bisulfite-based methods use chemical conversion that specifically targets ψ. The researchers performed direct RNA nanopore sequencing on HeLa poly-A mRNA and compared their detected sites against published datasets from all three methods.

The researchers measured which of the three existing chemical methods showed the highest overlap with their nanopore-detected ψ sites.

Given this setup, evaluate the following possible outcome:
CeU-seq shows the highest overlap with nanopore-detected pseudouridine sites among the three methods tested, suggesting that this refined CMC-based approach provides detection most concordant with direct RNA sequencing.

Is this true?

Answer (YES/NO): NO